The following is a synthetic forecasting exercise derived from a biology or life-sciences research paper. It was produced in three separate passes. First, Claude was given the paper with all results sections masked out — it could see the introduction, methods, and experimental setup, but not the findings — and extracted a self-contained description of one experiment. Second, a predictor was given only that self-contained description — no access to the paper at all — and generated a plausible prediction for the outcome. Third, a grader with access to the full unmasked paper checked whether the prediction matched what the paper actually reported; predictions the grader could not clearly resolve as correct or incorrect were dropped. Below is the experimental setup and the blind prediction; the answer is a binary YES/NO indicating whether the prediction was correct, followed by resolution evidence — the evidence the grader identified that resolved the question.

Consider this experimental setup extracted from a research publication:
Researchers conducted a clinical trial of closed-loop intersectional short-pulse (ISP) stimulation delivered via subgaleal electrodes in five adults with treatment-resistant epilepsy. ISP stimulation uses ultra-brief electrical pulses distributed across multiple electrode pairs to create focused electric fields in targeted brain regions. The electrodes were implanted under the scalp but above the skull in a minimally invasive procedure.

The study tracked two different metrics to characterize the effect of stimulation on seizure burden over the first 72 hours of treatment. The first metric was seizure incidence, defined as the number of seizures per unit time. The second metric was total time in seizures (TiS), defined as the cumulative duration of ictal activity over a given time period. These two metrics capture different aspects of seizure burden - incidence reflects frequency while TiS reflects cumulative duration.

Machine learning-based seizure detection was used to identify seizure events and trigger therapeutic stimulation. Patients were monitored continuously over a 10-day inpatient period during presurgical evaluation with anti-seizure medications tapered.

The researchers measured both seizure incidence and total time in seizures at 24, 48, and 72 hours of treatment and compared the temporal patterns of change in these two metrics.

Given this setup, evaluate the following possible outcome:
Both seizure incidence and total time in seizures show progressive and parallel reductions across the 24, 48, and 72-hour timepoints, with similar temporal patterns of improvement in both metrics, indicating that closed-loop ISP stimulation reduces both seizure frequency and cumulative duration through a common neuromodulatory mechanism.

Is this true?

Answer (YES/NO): NO